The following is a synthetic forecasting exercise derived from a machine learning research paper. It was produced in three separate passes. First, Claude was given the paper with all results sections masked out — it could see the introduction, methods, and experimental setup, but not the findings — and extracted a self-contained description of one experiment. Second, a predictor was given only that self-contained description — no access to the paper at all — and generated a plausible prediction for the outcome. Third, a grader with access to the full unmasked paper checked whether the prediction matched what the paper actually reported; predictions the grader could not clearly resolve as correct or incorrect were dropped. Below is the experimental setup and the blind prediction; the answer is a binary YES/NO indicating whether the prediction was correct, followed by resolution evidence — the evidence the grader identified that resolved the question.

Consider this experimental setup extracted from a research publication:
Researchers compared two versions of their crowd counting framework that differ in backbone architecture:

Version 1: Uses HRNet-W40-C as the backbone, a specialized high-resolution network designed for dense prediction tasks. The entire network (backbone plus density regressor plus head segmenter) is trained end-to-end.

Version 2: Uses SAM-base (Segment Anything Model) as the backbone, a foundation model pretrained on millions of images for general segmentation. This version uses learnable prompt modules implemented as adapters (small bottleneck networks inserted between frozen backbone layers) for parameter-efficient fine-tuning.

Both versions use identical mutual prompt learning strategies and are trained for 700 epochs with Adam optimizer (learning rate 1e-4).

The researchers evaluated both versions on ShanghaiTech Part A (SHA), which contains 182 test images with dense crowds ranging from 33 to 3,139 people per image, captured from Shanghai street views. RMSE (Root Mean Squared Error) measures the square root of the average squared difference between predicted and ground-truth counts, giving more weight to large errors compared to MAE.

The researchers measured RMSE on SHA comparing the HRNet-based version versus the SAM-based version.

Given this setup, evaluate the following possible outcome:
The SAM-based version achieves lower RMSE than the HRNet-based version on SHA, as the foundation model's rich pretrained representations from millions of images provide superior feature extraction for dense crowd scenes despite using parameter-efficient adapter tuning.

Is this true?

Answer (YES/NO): YES